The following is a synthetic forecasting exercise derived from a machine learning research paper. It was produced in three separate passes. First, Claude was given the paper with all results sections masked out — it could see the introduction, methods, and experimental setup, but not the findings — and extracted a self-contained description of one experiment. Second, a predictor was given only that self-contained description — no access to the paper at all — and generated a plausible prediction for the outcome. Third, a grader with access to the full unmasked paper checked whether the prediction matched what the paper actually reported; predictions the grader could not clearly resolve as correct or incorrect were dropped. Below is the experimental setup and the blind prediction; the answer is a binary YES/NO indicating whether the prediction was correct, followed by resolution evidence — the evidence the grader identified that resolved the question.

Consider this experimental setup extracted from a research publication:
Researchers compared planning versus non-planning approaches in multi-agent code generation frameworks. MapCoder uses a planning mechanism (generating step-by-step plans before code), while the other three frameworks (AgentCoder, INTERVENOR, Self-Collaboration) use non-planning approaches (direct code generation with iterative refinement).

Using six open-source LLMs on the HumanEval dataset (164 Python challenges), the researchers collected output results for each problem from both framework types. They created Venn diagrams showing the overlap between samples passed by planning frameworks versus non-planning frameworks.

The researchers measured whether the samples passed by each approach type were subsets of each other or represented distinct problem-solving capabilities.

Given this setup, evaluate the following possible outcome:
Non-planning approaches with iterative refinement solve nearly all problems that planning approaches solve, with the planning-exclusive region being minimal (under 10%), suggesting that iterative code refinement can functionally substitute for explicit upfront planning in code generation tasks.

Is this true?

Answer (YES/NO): NO